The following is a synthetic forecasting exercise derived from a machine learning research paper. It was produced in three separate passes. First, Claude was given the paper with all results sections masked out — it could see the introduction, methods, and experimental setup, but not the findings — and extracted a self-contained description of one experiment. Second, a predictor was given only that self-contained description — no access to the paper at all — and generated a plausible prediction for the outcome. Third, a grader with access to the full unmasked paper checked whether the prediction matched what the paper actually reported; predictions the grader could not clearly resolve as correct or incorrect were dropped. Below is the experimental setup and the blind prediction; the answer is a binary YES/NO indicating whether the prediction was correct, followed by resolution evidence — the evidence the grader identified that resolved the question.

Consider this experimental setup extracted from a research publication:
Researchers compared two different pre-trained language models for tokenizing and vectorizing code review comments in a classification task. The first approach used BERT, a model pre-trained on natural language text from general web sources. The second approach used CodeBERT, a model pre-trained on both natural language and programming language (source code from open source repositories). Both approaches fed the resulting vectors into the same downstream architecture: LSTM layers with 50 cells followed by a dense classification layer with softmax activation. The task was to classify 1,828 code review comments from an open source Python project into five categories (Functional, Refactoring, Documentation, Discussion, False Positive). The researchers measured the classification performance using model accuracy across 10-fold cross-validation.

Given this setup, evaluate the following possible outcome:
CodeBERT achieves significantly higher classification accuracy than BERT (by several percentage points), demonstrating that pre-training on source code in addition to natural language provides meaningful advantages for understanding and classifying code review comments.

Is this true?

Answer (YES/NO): YES